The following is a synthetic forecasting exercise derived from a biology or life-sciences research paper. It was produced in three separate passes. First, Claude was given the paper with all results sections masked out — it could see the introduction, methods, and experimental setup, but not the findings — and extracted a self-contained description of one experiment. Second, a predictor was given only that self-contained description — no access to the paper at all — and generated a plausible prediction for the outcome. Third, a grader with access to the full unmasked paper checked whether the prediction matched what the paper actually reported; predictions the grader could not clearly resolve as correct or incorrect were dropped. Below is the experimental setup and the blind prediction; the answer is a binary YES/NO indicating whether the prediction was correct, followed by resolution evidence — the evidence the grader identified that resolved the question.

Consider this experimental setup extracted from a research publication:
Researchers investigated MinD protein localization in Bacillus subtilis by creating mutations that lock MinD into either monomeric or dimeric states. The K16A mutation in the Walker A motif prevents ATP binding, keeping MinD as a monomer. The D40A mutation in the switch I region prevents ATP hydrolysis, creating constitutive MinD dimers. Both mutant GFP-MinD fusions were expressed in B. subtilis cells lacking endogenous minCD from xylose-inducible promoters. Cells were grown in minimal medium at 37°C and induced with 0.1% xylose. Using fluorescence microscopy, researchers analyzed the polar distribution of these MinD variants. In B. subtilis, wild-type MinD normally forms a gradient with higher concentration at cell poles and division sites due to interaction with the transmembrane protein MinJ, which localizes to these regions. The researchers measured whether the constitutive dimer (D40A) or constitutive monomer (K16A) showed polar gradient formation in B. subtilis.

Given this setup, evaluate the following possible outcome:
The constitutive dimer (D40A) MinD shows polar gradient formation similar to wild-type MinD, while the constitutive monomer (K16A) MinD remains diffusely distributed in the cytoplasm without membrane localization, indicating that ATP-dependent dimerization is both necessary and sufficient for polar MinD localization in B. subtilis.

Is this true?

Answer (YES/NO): NO